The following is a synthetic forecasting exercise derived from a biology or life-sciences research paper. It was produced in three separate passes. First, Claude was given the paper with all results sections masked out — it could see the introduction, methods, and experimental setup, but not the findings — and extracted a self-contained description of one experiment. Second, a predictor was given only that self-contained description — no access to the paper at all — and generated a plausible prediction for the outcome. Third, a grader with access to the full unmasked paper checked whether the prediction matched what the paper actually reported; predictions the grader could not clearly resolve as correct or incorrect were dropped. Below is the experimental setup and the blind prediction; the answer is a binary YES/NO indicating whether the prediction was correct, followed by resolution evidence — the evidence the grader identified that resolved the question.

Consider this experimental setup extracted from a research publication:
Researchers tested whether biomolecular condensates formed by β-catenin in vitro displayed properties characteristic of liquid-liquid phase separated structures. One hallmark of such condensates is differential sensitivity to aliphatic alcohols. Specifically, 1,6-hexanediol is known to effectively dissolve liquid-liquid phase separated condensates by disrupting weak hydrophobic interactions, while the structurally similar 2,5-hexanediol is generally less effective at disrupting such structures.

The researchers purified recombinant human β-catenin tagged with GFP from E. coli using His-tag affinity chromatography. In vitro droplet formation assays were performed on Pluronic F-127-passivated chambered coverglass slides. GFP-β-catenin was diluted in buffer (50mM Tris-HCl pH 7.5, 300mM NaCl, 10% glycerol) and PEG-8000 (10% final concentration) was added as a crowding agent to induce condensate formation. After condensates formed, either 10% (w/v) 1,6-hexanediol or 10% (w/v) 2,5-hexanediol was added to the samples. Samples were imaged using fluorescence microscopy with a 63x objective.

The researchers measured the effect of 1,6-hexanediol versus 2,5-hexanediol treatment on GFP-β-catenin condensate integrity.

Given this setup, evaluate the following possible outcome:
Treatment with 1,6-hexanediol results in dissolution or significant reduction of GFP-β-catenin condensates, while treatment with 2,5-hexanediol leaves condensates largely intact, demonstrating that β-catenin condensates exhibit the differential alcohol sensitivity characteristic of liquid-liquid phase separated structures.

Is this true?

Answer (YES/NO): YES